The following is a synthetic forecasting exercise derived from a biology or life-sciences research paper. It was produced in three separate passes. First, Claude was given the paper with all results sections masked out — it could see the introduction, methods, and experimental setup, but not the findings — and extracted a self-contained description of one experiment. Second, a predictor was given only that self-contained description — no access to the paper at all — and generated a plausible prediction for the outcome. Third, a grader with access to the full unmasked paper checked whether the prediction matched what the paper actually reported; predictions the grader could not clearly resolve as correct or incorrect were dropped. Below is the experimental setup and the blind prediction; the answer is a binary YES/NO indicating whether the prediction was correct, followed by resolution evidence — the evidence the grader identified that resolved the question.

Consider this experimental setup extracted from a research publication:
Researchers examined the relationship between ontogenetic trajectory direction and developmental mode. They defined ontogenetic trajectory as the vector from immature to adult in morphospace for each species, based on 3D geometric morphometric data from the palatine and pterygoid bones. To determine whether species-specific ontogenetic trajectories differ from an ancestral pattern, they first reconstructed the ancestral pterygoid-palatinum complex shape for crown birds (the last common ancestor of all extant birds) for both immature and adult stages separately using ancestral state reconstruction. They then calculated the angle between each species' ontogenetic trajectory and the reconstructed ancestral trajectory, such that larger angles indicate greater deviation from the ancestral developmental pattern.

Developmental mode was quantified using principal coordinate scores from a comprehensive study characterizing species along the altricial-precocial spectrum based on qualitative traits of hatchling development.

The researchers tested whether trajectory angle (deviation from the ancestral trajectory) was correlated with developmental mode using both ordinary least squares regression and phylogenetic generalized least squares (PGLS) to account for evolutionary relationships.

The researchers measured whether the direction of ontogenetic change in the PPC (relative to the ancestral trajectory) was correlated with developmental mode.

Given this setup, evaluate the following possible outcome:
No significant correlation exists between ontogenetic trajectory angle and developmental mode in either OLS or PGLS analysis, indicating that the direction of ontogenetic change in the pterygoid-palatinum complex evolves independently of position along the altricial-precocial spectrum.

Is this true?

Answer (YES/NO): NO